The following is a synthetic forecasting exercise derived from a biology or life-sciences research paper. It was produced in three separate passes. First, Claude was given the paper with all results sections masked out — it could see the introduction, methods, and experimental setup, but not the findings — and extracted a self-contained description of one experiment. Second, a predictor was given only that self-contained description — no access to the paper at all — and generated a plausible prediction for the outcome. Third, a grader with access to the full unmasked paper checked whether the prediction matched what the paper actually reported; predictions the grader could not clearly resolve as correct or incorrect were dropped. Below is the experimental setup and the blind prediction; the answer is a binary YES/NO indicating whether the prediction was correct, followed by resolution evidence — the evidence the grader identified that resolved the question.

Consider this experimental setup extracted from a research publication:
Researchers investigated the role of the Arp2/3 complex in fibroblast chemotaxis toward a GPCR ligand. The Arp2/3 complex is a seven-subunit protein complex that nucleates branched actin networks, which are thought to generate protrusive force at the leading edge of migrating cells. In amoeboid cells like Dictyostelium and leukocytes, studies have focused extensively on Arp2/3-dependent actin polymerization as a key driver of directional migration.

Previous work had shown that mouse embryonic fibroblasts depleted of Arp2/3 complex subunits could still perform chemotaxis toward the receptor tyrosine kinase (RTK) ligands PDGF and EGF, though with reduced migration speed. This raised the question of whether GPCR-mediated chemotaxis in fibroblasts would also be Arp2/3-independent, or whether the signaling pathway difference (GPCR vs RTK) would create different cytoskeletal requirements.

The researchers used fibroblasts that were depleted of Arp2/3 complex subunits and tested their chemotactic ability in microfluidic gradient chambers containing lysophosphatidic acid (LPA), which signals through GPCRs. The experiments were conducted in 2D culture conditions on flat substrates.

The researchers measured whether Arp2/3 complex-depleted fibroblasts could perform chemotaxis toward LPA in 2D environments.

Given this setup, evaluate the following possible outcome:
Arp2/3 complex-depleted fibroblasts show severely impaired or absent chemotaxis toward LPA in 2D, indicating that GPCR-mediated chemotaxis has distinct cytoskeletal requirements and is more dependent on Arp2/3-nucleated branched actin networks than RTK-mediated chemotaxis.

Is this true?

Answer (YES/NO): NO